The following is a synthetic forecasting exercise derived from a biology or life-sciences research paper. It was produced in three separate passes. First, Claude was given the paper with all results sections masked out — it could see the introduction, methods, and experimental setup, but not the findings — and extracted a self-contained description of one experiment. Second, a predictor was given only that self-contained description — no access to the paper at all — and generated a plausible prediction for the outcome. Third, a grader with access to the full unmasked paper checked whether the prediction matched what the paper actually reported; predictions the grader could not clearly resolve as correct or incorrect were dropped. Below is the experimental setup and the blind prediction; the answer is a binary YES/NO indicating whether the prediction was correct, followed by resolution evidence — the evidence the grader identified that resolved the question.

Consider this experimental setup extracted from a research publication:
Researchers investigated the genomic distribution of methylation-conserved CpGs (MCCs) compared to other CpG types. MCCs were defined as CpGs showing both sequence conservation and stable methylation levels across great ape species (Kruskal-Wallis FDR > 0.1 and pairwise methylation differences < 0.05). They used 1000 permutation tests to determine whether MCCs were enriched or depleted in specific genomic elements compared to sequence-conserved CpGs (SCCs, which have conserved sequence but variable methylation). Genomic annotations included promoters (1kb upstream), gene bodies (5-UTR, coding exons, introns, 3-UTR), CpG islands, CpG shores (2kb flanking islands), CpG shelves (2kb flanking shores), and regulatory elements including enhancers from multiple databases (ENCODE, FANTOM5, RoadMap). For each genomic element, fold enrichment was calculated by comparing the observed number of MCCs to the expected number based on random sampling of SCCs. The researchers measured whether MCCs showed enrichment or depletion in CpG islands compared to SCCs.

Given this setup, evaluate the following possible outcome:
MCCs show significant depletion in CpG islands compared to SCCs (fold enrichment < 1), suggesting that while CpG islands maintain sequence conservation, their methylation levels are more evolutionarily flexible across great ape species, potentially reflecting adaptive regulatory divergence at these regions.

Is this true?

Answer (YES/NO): NO